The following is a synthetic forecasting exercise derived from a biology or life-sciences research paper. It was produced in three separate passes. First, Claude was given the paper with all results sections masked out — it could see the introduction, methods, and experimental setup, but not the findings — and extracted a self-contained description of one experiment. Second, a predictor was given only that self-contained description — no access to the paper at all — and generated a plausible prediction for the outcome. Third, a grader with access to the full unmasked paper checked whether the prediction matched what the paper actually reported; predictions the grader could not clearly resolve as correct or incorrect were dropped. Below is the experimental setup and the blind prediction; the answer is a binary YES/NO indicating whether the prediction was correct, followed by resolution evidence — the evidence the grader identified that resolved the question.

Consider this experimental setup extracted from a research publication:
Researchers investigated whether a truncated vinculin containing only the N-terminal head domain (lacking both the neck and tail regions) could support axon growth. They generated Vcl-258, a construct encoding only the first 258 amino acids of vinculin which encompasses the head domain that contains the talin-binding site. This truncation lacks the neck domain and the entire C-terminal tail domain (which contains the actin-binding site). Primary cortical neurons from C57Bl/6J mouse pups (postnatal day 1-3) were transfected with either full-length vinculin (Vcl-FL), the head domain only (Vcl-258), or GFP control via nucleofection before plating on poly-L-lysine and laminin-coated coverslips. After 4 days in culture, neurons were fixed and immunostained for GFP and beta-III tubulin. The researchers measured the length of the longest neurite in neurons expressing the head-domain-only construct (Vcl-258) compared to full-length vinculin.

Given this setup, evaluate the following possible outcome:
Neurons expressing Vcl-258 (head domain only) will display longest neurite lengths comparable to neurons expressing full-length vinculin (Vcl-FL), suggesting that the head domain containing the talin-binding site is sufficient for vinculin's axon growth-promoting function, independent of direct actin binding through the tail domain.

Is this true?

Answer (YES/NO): NO